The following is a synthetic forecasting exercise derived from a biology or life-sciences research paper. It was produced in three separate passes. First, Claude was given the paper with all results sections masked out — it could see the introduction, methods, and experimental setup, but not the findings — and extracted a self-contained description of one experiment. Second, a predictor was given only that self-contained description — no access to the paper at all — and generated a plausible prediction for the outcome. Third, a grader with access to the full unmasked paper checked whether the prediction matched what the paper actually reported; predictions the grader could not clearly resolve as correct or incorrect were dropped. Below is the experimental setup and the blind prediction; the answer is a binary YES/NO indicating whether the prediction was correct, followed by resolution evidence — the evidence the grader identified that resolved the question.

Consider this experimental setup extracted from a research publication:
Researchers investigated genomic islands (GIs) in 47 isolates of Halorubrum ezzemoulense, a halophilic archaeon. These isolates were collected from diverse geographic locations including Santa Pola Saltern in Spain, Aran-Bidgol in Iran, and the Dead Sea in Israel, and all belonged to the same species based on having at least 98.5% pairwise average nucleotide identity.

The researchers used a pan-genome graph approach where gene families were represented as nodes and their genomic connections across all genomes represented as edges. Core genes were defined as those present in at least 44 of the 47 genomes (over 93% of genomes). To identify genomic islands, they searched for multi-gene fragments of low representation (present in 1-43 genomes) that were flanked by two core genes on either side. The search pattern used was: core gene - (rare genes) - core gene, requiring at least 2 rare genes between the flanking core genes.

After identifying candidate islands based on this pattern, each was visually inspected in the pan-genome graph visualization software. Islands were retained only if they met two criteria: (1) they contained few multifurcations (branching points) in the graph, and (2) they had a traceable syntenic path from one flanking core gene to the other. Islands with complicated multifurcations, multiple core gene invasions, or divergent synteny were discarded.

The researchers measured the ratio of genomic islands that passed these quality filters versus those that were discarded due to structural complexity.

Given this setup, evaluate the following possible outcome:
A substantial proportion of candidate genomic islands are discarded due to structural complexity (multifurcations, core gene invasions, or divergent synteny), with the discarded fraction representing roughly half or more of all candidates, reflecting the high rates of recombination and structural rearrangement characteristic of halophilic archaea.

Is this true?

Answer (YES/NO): YES